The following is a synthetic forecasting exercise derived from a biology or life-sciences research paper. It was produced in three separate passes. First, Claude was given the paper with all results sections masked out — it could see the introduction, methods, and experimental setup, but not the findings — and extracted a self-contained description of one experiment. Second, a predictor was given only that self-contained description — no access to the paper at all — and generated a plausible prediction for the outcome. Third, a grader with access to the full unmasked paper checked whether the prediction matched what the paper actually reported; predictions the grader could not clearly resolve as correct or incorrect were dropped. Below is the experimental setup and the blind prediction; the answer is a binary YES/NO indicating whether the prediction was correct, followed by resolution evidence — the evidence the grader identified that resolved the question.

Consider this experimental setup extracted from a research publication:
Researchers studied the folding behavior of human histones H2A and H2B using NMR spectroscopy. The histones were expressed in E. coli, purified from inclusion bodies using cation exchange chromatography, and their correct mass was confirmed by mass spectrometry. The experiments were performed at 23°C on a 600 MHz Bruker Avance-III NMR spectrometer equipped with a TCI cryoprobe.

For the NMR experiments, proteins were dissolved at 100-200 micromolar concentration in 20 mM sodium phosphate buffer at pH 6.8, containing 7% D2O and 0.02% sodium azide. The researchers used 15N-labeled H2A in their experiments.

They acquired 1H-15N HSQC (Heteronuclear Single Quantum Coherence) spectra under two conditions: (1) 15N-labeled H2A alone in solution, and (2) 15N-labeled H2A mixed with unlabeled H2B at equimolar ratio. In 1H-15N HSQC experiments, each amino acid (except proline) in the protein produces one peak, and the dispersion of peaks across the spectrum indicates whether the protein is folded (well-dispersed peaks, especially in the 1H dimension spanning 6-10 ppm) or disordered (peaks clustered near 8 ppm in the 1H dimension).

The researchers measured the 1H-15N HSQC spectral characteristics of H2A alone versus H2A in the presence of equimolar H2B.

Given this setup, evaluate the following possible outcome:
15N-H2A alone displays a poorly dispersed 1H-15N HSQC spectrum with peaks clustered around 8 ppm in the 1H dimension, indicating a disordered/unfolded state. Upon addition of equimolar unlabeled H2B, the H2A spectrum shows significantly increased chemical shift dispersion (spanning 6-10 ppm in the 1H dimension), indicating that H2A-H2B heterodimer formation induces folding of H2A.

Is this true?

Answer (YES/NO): YES